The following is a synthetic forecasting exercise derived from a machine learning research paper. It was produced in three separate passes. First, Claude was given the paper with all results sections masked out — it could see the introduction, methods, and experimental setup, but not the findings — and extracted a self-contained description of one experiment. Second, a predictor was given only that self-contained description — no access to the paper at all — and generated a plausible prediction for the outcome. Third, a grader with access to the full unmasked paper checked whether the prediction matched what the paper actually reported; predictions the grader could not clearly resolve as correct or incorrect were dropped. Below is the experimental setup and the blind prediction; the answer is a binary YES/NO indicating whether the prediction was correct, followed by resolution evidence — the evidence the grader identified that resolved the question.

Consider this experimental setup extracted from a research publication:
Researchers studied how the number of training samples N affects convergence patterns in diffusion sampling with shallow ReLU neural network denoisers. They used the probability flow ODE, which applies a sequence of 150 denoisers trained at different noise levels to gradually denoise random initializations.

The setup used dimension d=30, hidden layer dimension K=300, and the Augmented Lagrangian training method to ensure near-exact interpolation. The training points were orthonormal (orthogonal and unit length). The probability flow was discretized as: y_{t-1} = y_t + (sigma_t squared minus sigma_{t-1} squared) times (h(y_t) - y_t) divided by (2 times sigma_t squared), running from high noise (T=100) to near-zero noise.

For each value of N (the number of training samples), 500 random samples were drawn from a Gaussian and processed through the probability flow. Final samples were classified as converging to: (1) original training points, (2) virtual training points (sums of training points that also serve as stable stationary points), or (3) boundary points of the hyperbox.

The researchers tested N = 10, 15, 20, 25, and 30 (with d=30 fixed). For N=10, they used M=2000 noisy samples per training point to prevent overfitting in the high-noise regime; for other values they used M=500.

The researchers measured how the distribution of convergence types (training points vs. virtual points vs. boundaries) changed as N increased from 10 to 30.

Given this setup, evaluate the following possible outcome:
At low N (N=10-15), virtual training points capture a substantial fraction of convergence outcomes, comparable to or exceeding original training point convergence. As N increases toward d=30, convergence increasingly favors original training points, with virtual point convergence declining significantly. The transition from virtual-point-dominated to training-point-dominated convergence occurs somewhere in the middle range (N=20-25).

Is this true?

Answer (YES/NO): NO